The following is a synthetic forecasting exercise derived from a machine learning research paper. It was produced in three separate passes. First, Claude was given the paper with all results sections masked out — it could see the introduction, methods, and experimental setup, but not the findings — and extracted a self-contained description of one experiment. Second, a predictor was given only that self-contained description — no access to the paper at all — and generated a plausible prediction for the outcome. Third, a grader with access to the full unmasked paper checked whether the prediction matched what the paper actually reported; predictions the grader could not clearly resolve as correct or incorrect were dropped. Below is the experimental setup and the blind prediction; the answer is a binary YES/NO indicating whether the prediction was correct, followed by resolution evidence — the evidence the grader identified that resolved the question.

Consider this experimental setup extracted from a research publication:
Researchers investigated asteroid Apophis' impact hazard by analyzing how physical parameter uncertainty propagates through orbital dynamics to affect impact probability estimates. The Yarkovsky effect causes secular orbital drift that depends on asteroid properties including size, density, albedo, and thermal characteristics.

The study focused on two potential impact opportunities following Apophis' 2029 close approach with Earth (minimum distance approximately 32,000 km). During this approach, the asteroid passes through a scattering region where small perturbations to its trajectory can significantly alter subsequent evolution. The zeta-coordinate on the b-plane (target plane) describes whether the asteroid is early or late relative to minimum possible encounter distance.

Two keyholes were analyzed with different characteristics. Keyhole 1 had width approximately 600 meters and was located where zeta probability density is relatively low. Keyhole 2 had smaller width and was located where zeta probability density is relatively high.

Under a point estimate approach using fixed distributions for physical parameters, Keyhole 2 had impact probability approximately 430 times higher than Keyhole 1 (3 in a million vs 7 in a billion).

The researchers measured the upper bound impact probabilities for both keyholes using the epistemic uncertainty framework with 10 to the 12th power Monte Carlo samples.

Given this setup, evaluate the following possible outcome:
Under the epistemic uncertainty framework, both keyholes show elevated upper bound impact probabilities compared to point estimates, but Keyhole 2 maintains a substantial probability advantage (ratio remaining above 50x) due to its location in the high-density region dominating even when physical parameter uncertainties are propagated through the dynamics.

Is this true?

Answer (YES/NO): NO